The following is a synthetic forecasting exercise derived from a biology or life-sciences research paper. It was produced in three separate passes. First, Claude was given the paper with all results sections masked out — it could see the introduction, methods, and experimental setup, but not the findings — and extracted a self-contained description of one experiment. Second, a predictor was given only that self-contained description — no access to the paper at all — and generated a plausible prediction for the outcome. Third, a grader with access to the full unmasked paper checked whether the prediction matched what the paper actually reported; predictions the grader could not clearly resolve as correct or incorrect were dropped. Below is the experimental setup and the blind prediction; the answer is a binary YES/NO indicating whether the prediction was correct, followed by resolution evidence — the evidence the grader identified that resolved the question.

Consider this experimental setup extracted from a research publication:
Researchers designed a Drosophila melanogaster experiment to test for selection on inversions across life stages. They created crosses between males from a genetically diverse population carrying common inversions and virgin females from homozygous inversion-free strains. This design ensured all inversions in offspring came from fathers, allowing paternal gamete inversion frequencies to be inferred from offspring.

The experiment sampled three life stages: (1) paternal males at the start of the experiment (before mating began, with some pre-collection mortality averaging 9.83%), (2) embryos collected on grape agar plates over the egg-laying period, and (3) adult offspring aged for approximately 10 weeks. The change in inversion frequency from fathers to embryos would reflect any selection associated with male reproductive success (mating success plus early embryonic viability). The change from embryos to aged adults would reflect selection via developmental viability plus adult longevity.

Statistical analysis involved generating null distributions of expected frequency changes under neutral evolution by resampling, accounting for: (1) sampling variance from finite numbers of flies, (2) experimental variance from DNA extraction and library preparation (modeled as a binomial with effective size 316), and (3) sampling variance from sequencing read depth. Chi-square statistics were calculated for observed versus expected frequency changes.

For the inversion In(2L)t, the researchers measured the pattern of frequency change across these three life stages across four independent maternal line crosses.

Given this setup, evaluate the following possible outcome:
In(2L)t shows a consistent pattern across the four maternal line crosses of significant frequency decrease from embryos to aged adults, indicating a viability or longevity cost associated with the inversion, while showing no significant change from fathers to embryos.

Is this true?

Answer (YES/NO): NO